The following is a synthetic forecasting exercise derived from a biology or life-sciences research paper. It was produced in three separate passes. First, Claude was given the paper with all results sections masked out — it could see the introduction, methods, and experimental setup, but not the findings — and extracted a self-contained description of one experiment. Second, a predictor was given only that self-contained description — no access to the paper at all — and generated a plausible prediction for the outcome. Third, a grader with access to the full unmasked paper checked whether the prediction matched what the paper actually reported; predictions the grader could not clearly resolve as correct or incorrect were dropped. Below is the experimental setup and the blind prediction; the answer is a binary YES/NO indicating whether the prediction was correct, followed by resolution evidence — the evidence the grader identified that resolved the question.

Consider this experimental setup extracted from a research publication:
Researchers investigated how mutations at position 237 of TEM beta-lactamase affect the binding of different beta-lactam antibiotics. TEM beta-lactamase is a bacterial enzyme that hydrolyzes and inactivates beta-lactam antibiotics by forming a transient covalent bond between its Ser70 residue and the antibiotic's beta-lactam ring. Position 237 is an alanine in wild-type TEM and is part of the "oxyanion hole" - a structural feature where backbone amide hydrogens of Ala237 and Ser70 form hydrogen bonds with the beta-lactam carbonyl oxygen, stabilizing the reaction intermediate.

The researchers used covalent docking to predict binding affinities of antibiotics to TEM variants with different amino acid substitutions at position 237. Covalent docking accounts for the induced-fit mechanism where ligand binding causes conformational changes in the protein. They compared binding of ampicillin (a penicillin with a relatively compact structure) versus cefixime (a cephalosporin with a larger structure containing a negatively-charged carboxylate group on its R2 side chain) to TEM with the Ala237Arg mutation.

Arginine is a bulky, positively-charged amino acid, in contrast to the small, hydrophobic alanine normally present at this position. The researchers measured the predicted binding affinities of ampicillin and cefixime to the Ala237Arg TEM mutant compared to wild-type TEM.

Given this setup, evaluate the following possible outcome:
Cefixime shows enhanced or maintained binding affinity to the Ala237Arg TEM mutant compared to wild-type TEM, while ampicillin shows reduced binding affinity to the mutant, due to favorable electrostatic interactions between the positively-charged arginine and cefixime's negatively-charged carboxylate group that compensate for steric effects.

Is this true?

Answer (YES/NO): YES